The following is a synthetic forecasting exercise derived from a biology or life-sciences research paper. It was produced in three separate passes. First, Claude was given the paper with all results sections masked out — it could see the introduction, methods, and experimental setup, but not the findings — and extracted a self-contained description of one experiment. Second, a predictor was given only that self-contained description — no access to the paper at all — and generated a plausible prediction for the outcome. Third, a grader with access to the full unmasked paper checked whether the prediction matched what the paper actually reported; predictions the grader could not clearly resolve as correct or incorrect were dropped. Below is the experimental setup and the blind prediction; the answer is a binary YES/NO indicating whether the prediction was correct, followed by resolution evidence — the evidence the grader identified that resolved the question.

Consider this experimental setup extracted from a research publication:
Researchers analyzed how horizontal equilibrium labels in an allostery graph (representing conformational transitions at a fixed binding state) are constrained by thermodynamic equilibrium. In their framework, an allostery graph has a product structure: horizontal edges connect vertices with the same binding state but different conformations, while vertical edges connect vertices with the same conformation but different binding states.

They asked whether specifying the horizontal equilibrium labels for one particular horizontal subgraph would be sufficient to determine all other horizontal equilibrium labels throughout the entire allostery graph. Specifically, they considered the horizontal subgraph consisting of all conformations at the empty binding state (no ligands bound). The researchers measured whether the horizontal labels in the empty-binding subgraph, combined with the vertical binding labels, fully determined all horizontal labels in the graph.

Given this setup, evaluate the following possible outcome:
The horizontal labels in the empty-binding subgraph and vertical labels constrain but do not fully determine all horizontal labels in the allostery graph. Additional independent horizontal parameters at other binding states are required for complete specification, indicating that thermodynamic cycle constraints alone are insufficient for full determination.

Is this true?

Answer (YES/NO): NO